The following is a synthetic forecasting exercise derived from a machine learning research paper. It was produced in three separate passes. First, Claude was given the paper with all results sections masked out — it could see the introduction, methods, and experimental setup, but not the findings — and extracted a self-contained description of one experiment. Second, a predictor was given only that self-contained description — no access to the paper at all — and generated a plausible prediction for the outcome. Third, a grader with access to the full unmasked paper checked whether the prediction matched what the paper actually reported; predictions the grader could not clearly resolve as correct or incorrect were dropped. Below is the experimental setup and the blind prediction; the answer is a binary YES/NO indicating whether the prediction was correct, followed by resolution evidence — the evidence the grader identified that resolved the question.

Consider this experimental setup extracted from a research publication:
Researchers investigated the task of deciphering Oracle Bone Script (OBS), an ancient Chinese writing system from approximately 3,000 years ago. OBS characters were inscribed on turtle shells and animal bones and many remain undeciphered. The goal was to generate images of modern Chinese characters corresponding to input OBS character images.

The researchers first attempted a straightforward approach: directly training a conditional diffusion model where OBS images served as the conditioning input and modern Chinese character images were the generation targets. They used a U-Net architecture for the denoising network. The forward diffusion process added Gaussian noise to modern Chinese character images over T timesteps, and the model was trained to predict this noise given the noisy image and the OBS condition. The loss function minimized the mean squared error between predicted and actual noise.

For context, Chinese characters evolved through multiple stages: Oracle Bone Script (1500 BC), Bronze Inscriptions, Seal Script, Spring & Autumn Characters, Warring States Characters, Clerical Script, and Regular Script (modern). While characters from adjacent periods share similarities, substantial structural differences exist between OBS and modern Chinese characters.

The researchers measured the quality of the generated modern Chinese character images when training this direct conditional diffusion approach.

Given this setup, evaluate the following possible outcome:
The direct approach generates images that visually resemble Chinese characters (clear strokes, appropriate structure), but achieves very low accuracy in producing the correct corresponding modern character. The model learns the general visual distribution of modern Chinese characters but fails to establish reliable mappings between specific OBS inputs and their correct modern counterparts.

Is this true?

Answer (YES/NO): NO